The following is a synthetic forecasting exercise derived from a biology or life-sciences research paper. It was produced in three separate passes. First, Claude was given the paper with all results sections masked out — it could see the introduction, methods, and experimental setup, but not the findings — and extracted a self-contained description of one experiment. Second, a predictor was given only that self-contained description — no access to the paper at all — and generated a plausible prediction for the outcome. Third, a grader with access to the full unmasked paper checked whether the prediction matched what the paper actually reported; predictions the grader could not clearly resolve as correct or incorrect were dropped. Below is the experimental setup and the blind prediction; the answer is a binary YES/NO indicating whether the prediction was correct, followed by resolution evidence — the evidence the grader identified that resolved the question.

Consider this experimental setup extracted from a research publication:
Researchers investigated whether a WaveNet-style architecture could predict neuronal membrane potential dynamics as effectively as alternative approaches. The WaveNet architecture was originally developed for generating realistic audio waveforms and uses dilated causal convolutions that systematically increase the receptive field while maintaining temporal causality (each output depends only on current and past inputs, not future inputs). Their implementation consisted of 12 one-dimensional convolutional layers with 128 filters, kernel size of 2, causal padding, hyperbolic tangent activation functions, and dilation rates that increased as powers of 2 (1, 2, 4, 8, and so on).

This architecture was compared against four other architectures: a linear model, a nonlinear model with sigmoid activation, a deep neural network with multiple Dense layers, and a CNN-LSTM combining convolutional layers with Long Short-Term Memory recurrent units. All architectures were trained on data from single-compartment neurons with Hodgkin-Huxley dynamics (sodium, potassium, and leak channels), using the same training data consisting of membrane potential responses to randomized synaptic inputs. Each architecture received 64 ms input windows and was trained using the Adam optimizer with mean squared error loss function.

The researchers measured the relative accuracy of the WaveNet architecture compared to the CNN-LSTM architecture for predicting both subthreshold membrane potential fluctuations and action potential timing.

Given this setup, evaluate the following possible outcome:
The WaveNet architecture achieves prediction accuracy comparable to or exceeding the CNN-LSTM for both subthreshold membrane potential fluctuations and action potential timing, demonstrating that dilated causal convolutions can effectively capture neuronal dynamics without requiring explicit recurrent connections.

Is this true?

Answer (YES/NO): NO